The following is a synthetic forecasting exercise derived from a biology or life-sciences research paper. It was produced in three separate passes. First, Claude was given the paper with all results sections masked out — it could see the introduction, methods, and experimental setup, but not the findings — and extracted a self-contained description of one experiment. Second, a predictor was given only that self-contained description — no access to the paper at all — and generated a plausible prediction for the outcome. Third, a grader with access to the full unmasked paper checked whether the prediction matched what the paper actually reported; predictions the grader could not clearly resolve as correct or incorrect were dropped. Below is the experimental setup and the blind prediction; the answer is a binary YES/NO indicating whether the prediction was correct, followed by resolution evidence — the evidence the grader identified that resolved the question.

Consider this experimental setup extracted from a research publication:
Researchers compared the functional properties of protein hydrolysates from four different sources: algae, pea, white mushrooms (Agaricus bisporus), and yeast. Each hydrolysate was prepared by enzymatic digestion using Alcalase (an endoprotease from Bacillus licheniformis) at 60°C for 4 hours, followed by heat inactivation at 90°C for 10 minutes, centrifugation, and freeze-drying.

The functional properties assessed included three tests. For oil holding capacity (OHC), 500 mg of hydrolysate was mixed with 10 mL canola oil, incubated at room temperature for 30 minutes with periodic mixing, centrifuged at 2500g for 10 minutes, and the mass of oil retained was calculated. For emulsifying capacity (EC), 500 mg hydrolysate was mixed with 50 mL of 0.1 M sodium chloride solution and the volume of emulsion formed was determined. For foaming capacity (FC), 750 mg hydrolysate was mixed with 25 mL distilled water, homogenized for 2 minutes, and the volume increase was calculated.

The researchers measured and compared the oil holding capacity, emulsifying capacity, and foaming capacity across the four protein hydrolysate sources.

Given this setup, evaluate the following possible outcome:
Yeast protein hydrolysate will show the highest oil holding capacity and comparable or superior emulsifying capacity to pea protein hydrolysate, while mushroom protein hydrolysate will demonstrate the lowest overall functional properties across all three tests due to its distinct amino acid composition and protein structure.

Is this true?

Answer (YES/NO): NO